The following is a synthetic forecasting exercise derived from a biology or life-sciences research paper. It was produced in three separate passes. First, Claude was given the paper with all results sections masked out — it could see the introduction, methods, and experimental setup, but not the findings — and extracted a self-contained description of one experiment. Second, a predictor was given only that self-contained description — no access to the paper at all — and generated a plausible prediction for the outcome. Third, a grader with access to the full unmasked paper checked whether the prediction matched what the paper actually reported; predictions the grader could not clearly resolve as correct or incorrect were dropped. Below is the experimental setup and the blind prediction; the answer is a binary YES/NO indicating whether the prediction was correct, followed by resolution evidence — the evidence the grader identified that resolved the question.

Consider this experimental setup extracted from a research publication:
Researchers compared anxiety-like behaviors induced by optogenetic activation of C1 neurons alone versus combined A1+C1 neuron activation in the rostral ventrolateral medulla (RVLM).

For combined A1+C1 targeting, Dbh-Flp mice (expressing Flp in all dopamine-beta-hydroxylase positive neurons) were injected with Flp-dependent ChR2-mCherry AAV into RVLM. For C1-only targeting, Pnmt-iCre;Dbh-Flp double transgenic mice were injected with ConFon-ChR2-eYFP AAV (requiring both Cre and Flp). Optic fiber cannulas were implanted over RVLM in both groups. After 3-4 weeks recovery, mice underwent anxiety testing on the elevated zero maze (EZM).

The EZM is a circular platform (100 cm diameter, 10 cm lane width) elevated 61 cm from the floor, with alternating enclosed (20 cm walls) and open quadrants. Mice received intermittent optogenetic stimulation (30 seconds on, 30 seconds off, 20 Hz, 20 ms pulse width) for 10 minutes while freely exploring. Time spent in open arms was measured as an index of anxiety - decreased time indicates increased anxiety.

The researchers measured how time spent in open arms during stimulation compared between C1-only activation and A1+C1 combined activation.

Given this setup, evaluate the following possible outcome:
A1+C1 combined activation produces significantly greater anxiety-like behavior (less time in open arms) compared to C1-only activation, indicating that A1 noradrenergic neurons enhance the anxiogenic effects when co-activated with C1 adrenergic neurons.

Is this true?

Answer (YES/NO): NO